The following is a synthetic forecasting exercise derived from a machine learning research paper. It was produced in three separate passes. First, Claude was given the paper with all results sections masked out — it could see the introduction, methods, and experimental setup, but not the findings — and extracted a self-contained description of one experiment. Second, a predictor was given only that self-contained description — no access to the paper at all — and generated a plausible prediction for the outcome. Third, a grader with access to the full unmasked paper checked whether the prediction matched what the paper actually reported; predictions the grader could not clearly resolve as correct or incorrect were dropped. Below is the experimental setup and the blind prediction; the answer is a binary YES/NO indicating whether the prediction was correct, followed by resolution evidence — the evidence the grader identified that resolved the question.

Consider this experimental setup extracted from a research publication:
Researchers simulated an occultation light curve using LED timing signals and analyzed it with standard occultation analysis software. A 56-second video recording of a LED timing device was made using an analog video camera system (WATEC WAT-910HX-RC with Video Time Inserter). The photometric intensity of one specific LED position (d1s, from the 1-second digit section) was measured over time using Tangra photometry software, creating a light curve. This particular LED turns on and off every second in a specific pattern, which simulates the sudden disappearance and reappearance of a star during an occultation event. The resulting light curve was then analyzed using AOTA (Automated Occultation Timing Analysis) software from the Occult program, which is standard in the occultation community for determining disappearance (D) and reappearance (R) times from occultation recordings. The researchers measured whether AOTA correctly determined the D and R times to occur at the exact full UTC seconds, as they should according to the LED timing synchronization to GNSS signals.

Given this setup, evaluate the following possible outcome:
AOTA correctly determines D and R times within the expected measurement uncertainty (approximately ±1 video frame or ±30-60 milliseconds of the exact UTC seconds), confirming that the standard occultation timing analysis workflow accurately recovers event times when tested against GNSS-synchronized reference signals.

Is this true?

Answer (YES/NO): YES